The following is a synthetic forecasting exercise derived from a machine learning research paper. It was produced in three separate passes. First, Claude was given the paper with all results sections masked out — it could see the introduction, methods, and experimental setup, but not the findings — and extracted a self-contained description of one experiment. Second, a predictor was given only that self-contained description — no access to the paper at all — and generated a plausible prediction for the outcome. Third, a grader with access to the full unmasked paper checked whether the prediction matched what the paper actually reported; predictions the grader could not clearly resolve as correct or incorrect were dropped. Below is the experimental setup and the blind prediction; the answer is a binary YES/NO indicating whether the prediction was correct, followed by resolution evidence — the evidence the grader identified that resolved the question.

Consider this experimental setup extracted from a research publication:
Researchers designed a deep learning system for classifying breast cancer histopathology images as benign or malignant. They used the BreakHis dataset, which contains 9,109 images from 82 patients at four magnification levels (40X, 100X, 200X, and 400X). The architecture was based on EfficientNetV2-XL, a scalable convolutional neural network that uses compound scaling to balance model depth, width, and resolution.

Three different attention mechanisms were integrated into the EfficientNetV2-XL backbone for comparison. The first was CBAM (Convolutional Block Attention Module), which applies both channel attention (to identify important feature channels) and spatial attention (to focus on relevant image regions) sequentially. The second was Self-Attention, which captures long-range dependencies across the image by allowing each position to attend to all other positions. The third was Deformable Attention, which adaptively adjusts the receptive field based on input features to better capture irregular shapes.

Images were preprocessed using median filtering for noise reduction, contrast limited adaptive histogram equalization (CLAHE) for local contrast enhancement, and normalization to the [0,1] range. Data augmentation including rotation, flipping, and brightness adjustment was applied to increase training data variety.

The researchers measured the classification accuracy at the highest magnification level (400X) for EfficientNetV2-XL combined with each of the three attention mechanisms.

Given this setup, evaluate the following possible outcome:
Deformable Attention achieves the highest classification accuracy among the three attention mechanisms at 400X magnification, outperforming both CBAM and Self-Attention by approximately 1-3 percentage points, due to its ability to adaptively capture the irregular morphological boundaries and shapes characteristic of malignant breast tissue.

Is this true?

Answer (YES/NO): NO